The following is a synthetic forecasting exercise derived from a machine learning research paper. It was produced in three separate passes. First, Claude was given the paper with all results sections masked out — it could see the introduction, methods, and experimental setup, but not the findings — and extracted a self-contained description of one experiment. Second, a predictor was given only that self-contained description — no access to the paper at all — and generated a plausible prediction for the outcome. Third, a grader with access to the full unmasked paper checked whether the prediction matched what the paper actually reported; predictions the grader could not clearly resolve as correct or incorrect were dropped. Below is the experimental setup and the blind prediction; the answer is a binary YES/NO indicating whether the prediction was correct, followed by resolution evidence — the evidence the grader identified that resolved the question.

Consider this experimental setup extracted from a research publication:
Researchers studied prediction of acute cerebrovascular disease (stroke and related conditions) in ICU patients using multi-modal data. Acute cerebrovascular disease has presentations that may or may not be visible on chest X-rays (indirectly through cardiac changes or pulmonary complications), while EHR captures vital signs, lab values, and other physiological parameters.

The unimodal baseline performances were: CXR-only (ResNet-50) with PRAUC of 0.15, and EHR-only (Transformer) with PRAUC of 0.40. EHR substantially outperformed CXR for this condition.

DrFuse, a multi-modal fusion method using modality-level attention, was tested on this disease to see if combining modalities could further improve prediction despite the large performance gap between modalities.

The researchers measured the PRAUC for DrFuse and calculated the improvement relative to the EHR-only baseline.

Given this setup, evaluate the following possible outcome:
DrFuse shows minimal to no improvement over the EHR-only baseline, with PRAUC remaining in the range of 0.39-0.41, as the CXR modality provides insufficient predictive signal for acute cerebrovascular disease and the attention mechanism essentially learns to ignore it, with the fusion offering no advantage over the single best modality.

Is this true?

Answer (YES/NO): NO